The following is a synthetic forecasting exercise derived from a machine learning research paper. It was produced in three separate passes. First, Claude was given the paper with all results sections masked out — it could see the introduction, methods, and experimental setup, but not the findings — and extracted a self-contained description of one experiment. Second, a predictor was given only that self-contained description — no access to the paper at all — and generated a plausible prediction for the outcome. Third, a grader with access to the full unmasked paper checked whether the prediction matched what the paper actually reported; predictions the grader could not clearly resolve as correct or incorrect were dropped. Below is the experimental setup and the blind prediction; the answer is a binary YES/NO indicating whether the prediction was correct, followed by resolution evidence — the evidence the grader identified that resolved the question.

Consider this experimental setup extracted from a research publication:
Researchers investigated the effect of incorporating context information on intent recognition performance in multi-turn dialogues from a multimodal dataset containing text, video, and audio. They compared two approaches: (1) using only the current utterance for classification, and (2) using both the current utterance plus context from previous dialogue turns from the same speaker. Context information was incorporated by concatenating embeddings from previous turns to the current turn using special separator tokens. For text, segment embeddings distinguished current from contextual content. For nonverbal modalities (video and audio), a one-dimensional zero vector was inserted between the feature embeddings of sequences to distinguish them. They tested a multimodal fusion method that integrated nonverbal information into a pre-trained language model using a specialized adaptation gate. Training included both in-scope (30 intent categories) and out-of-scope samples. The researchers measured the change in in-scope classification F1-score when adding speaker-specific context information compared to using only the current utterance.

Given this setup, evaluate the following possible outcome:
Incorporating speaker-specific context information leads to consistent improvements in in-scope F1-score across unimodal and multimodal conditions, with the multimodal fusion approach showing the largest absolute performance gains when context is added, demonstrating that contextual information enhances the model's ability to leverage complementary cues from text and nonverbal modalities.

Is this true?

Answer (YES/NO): NO